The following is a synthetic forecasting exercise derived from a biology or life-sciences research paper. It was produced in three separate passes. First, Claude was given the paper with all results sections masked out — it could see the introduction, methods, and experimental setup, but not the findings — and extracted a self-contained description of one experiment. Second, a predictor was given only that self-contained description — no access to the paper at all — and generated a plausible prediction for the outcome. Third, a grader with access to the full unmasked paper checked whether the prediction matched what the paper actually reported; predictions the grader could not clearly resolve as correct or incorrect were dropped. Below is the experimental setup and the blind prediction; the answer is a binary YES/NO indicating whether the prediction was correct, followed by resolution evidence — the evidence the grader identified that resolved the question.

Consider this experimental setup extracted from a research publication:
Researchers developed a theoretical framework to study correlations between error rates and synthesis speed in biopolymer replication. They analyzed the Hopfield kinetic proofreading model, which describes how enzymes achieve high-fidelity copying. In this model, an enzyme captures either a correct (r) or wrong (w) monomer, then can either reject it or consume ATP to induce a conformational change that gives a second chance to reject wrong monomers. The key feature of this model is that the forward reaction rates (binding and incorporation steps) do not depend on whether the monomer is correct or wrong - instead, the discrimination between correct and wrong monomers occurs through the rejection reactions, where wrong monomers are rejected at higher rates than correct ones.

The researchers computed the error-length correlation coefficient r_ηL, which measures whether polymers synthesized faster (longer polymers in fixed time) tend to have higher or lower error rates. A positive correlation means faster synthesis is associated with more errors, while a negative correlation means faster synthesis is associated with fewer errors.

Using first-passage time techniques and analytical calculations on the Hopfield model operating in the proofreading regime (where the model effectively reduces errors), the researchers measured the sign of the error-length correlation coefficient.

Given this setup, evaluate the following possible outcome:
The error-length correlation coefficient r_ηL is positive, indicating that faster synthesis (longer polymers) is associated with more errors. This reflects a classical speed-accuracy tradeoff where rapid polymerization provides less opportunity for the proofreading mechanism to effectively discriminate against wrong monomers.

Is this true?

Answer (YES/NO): YES